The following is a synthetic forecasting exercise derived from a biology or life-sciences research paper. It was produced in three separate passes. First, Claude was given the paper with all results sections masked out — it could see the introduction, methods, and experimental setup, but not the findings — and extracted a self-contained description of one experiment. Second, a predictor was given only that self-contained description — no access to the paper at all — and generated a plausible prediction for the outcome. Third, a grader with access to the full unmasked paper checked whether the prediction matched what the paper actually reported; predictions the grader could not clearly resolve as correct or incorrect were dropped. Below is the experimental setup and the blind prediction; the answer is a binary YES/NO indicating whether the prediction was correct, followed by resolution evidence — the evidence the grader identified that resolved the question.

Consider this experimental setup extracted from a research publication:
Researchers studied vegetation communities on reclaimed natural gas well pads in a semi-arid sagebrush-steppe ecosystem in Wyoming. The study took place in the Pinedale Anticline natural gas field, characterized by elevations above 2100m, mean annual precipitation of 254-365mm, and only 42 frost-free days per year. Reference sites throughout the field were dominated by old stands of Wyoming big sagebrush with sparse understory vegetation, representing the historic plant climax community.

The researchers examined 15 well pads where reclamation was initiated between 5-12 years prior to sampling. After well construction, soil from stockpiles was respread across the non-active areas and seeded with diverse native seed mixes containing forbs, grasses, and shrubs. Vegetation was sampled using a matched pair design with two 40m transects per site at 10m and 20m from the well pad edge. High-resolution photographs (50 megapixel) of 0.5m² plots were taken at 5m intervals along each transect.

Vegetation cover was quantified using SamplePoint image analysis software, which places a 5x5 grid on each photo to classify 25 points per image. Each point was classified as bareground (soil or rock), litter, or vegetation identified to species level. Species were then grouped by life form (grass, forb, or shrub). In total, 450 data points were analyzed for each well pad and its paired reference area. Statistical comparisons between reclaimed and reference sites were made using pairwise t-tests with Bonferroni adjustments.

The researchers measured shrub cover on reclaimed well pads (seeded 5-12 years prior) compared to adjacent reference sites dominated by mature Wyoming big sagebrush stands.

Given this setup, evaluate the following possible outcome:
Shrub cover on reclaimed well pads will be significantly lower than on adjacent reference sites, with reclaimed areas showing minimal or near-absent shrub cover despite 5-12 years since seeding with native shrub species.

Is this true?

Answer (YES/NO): NO